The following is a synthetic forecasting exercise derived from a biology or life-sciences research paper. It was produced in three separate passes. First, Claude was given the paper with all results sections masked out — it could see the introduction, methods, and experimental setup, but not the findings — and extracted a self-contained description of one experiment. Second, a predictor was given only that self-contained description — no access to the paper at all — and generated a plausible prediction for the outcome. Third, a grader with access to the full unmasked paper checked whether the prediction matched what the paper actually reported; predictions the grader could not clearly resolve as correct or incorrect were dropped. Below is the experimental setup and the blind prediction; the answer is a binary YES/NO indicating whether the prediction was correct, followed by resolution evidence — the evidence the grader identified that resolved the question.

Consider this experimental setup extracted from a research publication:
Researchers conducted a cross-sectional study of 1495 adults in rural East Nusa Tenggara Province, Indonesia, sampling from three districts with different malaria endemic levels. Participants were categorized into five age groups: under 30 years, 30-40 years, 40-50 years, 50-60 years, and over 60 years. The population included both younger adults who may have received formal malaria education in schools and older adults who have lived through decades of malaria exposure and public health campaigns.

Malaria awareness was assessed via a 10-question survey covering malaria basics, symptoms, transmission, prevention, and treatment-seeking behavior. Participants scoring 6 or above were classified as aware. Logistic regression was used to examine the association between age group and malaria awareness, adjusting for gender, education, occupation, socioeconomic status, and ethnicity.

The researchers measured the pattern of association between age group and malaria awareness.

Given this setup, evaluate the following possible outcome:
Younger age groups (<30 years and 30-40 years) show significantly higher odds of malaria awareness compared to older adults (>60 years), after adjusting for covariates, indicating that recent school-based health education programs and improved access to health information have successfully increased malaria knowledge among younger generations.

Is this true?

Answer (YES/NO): NO